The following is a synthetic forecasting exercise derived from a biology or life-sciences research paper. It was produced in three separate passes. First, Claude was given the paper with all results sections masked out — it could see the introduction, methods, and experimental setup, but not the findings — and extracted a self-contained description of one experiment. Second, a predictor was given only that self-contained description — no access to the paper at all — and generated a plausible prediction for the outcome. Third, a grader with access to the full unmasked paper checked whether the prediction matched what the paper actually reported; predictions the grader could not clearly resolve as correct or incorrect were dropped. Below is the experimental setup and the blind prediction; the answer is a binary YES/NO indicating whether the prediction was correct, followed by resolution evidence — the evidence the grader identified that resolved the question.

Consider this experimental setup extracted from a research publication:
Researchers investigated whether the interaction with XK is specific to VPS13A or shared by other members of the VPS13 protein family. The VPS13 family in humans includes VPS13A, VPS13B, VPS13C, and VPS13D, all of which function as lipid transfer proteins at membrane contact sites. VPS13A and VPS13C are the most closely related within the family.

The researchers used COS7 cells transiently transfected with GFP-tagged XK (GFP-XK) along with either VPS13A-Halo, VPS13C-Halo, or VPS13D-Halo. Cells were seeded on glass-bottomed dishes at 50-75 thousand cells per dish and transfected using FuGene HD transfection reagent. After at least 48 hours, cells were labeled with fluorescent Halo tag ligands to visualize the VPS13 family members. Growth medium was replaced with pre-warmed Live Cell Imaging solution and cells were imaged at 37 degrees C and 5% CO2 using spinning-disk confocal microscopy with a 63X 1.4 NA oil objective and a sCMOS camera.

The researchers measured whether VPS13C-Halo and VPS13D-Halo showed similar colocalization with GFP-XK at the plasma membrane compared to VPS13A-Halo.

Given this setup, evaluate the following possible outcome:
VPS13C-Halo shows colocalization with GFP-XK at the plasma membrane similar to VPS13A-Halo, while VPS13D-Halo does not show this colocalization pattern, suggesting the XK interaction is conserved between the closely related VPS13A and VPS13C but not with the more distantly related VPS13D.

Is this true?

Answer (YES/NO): NO